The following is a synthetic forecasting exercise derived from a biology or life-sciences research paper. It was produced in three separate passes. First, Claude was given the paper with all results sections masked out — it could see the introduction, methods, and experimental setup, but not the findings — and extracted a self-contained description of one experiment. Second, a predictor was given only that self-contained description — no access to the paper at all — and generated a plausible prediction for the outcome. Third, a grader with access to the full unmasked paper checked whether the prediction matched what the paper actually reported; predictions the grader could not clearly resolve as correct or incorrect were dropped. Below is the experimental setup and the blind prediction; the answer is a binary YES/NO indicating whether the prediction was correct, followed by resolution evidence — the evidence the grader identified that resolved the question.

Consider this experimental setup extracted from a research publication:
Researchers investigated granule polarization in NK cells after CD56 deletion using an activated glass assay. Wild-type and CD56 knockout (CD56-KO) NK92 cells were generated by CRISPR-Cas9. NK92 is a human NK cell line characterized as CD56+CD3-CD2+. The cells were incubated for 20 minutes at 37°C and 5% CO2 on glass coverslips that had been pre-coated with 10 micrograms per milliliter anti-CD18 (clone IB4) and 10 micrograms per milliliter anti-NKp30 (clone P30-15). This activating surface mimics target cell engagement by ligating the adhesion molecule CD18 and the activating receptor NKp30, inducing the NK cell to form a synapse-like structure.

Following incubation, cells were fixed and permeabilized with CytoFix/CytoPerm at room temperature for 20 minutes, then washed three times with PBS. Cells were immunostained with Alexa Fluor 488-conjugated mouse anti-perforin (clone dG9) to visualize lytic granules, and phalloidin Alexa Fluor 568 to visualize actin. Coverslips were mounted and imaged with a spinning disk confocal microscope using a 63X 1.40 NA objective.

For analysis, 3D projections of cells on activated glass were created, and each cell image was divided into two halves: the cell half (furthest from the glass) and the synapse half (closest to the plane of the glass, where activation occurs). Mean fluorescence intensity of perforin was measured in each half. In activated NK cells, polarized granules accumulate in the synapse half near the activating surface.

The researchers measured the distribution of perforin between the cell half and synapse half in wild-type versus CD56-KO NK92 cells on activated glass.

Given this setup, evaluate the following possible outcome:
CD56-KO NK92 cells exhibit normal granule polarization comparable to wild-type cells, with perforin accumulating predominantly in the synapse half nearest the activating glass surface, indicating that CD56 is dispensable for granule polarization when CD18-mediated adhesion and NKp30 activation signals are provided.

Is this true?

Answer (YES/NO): NO